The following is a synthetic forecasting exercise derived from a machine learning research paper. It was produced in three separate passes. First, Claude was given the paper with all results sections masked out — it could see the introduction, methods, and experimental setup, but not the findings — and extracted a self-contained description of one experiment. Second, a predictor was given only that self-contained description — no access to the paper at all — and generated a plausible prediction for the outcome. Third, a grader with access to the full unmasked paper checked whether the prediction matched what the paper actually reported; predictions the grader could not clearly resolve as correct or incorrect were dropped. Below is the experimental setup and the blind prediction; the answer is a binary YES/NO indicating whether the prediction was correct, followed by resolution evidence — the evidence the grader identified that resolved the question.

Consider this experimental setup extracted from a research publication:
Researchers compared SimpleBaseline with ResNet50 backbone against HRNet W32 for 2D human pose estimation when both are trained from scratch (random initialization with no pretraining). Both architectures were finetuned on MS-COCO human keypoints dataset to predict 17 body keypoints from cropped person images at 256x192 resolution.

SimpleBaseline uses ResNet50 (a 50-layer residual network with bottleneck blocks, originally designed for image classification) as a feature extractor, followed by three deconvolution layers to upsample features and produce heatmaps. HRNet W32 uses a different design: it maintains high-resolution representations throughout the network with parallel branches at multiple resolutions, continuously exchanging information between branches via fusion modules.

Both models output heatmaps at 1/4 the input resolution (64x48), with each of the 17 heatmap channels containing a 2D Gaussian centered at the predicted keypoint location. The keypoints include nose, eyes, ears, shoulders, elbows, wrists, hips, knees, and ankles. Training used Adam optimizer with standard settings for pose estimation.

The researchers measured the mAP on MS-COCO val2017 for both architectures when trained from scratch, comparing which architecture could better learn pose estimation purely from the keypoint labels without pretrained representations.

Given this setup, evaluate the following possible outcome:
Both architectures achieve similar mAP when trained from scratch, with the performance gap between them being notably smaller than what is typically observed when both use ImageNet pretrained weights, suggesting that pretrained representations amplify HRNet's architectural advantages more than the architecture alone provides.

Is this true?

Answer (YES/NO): NO